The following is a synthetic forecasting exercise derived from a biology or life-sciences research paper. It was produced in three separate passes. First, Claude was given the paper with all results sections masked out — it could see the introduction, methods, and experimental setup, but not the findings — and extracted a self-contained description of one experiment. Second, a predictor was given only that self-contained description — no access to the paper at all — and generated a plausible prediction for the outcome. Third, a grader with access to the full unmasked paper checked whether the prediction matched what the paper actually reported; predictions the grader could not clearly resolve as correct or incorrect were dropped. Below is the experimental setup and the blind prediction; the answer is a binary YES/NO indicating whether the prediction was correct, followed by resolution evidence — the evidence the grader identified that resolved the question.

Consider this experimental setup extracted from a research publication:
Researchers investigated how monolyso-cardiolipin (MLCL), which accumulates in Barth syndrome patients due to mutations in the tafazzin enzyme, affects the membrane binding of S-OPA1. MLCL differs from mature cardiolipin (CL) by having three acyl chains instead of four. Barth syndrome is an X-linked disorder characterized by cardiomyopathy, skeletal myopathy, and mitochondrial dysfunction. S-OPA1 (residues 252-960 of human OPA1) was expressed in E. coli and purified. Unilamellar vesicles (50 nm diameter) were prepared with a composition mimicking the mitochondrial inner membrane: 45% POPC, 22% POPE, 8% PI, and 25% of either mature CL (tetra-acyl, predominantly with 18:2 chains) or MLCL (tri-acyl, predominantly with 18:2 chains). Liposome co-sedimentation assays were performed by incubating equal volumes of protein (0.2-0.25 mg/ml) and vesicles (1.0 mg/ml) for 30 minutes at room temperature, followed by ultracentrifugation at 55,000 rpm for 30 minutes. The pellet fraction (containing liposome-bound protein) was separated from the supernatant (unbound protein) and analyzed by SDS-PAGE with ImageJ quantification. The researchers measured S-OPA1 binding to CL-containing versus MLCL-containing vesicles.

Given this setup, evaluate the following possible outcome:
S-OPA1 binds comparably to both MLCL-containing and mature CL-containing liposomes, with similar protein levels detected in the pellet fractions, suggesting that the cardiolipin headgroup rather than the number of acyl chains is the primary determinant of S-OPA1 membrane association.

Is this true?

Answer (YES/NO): NO